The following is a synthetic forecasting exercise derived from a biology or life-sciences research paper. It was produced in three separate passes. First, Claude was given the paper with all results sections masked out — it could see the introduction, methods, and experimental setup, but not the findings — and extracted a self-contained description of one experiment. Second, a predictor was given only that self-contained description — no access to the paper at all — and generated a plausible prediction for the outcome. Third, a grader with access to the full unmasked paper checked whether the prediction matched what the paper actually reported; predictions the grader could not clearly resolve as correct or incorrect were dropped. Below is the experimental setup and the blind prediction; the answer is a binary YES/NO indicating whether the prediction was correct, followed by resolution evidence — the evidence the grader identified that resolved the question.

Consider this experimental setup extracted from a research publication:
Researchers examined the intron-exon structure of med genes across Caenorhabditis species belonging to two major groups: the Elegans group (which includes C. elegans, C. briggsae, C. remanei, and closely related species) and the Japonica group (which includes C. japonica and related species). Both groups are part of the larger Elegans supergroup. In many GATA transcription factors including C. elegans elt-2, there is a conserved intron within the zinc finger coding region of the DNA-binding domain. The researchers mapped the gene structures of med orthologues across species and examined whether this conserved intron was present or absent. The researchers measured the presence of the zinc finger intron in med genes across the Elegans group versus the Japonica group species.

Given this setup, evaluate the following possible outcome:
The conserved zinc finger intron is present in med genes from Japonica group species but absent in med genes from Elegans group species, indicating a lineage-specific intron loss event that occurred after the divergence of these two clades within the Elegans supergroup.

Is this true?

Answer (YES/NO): YES